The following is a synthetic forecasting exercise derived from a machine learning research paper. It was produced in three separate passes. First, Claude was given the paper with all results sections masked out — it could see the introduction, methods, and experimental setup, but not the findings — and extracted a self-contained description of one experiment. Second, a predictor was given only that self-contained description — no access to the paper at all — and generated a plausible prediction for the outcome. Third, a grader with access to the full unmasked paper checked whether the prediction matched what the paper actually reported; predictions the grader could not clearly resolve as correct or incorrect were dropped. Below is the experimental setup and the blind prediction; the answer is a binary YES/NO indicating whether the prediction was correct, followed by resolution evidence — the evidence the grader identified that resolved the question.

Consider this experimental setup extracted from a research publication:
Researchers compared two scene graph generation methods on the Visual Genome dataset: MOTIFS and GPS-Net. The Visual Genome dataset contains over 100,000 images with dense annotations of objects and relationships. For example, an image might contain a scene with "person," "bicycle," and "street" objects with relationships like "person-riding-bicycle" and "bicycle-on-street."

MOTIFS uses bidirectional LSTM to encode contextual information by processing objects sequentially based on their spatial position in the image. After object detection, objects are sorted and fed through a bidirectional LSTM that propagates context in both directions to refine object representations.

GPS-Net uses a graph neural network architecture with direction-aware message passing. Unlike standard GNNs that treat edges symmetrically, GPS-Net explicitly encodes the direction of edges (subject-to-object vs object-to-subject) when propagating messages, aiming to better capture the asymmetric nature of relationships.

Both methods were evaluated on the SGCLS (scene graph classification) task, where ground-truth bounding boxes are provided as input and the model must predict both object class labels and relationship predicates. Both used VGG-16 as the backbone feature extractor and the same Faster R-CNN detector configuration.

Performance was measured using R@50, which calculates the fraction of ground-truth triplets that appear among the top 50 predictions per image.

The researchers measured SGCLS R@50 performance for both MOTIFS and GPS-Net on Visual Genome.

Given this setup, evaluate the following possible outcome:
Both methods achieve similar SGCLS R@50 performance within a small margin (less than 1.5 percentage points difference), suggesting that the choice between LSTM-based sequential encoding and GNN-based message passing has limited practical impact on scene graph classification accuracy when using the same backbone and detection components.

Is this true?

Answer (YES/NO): NO